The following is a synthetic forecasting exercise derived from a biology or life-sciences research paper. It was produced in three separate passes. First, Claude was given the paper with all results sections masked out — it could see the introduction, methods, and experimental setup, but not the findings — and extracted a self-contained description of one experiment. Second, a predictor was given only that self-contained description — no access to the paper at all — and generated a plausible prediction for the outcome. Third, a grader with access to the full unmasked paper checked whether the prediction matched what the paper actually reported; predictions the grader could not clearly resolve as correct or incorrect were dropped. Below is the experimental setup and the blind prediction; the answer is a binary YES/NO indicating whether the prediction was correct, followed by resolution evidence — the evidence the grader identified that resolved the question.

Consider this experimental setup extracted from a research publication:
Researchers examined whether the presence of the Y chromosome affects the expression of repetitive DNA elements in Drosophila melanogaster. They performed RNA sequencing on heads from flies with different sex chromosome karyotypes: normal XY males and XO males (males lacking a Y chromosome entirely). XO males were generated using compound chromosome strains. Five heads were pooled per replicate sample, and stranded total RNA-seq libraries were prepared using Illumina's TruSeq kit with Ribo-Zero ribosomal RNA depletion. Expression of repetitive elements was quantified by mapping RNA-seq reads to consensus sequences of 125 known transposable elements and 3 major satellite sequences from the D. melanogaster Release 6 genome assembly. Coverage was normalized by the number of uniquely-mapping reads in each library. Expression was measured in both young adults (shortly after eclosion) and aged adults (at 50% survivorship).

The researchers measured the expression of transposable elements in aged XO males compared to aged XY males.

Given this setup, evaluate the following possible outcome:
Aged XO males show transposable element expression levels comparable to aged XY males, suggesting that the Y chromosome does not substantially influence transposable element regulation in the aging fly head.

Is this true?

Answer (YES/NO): NO